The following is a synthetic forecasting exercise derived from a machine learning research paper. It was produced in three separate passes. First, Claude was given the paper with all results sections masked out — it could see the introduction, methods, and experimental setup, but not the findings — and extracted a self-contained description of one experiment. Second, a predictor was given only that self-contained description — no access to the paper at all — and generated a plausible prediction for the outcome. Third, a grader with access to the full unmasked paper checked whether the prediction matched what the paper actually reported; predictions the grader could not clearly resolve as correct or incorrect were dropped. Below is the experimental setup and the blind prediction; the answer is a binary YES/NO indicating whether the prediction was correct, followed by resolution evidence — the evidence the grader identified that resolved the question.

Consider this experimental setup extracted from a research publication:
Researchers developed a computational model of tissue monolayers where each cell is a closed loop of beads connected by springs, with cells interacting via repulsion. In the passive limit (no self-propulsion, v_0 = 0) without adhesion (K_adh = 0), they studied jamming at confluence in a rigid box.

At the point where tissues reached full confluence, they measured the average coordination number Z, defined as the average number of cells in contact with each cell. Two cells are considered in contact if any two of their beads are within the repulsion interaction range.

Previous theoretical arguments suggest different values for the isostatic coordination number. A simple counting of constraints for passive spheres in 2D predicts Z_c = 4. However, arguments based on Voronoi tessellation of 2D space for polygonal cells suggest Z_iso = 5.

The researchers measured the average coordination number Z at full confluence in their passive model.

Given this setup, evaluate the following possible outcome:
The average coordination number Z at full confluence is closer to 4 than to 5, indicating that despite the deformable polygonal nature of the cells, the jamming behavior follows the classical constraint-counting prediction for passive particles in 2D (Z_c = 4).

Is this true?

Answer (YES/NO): NO